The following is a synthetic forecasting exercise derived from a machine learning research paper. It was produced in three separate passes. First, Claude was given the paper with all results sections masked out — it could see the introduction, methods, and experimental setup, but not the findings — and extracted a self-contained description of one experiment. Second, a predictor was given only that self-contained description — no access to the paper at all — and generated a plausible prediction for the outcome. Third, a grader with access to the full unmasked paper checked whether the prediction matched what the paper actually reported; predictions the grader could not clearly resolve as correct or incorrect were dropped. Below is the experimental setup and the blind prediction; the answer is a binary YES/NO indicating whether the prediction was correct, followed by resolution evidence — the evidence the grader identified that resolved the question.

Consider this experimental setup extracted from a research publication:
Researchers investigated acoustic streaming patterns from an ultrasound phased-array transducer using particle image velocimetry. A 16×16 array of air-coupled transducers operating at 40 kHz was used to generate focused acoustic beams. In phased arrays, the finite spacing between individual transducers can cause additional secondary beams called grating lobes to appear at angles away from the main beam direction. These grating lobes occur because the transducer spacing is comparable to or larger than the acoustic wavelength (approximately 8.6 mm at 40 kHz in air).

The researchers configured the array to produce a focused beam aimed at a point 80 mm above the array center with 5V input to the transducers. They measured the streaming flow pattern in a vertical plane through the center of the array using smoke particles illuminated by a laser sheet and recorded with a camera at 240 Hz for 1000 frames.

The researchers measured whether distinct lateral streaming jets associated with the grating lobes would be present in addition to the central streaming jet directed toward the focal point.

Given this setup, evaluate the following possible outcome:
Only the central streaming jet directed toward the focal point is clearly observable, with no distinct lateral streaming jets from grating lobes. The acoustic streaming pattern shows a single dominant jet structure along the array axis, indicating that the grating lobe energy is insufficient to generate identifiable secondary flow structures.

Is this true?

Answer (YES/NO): NO